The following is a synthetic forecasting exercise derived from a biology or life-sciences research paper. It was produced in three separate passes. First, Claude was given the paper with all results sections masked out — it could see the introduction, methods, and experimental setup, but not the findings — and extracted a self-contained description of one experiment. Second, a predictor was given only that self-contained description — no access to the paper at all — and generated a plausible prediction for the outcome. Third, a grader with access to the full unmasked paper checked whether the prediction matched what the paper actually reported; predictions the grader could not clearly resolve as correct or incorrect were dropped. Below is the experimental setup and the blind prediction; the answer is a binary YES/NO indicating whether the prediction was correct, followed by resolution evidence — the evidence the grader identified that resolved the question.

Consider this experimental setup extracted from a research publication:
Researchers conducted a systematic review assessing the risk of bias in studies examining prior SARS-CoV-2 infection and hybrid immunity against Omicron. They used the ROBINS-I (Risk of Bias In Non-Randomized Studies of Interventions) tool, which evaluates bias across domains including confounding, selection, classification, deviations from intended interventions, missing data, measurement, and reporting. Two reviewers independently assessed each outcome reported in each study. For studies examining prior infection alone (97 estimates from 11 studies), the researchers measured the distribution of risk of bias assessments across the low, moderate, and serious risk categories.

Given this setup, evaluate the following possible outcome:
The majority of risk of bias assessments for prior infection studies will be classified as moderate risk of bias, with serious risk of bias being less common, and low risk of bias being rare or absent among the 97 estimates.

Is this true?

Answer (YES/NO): NO